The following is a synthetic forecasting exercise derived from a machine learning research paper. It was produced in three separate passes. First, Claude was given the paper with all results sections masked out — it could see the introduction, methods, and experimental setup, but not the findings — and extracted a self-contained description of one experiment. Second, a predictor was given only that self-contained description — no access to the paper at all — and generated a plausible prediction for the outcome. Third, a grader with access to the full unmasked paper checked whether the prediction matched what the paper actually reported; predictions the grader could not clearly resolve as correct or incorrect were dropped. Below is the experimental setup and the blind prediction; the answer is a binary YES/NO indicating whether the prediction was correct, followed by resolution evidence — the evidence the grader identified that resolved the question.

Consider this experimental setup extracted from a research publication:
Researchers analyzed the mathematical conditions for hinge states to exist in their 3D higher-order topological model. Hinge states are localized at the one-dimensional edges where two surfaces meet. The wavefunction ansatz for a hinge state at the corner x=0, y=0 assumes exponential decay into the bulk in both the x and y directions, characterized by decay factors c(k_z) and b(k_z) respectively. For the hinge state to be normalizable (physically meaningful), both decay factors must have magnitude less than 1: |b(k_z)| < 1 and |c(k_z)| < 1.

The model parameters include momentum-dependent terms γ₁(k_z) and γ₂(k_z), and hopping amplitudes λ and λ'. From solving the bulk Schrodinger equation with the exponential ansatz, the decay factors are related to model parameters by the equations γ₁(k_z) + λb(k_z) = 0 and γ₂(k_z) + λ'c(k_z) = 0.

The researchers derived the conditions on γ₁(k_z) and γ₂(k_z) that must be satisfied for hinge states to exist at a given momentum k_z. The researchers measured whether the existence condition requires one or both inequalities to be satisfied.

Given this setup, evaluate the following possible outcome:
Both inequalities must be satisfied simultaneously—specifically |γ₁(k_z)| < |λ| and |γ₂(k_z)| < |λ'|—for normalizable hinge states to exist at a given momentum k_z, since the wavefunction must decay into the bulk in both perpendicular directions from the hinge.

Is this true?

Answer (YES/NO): YES